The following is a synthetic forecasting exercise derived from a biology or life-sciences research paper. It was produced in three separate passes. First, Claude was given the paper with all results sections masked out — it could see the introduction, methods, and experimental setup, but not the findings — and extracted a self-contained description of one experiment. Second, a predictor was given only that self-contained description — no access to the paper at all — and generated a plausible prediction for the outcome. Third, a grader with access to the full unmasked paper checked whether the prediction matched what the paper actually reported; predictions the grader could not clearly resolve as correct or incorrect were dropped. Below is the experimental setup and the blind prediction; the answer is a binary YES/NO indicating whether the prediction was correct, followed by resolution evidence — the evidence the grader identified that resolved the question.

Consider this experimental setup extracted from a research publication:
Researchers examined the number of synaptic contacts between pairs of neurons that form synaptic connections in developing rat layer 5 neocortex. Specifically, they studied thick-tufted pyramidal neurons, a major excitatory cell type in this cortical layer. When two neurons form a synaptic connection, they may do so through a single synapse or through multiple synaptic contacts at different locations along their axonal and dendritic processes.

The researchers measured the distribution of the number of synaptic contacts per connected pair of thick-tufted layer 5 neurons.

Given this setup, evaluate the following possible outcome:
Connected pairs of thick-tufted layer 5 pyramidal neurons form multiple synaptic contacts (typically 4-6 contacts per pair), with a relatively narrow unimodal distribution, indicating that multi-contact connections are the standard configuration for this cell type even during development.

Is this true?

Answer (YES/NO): NO